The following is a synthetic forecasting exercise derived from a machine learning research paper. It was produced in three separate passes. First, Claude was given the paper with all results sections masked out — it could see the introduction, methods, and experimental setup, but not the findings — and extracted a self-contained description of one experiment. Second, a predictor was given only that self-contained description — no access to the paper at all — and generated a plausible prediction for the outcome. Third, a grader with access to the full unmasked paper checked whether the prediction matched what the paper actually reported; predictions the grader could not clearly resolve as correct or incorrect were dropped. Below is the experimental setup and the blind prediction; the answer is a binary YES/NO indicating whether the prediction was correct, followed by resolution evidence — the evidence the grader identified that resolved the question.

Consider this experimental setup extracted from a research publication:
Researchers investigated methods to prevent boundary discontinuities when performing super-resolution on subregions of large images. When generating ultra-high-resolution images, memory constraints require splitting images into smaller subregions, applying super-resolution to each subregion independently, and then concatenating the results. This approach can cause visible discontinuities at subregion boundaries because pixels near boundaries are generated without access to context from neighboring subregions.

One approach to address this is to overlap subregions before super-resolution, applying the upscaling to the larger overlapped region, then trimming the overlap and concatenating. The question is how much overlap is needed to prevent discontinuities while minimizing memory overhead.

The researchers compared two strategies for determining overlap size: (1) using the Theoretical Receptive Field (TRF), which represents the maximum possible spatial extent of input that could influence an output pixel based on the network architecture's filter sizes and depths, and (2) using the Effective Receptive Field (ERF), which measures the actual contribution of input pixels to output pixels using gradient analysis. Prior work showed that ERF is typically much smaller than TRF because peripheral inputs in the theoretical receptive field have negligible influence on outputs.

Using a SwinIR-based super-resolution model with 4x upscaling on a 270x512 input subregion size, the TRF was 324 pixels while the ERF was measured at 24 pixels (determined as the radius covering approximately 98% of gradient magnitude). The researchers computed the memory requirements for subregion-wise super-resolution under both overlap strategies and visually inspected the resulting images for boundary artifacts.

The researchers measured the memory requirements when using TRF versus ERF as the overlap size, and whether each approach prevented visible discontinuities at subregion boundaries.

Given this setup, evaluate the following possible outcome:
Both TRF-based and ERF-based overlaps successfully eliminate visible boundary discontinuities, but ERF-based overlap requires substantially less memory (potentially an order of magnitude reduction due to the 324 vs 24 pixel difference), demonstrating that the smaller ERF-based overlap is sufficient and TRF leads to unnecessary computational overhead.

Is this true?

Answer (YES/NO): NO